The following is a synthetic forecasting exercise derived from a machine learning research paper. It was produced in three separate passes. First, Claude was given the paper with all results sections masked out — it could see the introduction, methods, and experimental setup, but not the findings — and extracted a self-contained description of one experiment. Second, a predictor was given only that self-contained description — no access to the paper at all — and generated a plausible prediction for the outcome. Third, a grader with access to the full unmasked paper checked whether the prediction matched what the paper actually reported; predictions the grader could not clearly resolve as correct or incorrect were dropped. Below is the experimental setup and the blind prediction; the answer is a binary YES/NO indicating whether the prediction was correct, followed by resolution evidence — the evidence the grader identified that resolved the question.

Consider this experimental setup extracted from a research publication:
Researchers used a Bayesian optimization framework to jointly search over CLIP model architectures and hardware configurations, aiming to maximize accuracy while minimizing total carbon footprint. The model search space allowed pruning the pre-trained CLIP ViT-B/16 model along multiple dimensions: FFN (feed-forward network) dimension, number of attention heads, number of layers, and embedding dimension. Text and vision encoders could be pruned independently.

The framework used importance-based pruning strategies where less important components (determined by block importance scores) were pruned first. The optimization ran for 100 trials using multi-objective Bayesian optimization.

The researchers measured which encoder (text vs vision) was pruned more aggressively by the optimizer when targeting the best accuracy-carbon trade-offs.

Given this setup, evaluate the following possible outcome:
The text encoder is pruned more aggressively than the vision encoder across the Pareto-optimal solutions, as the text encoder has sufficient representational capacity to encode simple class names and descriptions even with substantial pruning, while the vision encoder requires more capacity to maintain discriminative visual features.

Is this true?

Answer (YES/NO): YES